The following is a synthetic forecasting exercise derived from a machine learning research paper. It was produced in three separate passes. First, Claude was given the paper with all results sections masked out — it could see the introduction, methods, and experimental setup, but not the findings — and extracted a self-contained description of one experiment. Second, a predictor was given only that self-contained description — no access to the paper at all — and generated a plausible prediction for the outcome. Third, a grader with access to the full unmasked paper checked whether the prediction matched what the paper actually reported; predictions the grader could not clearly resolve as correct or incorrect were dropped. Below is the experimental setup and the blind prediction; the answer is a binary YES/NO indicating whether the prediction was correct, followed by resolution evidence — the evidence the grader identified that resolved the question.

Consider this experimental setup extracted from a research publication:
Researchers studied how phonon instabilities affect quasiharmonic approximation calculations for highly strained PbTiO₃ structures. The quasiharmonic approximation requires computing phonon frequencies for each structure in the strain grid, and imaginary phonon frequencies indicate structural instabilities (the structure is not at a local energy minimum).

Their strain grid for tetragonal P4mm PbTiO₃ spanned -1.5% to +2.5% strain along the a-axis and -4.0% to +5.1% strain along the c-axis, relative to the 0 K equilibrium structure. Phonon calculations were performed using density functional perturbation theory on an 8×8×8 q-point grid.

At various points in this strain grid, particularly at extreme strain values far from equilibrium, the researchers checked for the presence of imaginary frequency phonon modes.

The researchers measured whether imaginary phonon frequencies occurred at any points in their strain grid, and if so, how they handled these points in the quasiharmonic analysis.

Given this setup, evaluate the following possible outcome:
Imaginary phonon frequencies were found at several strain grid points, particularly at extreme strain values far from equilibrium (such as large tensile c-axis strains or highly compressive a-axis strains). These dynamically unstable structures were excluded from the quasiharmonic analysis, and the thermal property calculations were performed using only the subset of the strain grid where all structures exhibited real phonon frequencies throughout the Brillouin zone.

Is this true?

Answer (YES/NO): YES